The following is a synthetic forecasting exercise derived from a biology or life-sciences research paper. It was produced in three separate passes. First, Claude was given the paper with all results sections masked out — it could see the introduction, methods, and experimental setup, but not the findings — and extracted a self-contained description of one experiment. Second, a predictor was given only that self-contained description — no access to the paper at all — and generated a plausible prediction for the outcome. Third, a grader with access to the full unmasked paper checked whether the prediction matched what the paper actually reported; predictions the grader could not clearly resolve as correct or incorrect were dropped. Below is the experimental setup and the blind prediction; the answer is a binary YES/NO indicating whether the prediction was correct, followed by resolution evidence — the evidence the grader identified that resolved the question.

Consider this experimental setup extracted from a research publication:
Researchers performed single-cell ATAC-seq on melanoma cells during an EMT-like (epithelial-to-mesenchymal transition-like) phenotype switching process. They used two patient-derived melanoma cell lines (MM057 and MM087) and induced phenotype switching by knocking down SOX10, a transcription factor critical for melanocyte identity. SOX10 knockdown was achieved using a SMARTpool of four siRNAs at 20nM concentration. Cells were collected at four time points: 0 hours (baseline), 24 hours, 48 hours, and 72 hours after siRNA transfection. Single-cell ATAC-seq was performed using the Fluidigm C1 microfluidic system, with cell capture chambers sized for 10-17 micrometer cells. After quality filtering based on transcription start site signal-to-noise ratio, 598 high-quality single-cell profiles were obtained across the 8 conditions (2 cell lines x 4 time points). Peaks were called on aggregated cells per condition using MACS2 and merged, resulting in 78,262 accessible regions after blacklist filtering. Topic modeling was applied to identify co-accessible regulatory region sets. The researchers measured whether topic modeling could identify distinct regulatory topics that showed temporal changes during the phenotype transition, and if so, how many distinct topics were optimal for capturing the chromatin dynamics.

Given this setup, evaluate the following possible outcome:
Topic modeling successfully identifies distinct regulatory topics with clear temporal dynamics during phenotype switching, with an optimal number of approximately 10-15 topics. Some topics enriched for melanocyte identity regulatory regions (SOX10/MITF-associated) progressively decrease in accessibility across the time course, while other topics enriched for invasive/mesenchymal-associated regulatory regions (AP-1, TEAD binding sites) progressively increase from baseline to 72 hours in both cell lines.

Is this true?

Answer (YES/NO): YES